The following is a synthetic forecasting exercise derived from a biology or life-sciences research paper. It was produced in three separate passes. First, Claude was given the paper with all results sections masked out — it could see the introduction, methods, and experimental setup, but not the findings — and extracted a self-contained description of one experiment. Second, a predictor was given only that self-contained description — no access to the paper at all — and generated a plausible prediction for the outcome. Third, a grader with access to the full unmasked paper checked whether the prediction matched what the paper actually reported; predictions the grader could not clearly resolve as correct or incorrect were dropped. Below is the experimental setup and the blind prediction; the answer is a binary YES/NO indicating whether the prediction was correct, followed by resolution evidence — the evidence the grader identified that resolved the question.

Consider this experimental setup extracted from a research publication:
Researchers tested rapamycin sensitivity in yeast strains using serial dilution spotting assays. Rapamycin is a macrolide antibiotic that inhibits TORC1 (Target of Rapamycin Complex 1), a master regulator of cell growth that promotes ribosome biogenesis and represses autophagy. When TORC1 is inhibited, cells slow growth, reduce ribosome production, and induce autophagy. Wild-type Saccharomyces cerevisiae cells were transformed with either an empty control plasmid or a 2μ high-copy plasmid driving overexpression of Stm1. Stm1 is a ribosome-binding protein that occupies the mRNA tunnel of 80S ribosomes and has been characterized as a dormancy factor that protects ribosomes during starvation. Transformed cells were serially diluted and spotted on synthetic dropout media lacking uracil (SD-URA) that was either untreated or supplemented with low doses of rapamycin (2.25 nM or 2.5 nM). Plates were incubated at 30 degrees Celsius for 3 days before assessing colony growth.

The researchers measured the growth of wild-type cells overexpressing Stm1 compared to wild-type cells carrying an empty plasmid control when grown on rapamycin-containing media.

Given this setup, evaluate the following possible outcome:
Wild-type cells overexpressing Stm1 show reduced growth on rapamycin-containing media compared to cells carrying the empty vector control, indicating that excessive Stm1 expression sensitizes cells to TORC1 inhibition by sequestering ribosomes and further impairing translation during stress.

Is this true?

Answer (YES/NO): NO